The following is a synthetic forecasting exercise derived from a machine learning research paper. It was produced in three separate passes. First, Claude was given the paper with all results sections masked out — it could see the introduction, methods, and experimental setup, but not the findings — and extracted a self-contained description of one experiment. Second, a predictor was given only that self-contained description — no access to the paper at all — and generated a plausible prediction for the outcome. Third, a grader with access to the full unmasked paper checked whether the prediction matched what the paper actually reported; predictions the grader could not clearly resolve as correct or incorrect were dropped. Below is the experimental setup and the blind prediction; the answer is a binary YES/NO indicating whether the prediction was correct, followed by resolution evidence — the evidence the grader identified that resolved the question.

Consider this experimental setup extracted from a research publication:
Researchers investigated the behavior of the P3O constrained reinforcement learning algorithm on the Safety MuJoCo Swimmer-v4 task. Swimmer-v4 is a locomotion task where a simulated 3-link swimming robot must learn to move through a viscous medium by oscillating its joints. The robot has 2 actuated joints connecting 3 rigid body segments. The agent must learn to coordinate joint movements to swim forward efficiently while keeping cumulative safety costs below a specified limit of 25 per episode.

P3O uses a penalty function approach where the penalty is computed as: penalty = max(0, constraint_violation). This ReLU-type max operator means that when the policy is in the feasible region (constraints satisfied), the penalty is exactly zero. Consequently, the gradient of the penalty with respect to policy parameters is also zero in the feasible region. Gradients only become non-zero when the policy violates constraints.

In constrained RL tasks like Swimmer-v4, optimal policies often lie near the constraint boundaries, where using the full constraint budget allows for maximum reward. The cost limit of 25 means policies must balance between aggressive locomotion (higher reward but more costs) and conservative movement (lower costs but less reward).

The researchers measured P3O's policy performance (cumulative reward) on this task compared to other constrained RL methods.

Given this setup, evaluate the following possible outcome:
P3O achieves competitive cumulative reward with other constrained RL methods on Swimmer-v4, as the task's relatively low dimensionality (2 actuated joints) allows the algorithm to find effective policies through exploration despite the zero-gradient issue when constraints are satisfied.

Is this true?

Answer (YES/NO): NO